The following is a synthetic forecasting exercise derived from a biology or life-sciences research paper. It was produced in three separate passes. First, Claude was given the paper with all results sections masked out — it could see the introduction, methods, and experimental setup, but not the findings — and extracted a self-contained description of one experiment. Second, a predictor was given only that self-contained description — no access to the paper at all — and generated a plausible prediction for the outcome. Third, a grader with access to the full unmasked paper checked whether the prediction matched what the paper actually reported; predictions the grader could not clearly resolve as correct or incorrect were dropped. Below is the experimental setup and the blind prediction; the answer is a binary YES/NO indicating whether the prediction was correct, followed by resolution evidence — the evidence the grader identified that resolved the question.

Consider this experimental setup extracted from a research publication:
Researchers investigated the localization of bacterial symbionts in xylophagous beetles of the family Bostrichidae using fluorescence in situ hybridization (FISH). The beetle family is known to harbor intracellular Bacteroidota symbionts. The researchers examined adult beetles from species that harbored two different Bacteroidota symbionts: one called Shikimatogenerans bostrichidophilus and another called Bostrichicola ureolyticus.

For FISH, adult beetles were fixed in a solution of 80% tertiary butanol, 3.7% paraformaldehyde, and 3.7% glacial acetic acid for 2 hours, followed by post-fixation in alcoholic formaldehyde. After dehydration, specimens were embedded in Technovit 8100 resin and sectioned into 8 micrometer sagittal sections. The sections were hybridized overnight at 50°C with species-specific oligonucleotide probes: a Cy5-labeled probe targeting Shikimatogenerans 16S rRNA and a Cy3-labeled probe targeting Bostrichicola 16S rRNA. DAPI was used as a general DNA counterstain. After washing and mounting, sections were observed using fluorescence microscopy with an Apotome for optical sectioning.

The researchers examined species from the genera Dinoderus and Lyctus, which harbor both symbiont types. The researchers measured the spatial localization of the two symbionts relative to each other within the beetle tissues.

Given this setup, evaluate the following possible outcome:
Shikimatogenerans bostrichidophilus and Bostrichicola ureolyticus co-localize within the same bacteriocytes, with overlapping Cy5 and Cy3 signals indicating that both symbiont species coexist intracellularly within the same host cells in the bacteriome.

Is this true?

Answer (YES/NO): NO